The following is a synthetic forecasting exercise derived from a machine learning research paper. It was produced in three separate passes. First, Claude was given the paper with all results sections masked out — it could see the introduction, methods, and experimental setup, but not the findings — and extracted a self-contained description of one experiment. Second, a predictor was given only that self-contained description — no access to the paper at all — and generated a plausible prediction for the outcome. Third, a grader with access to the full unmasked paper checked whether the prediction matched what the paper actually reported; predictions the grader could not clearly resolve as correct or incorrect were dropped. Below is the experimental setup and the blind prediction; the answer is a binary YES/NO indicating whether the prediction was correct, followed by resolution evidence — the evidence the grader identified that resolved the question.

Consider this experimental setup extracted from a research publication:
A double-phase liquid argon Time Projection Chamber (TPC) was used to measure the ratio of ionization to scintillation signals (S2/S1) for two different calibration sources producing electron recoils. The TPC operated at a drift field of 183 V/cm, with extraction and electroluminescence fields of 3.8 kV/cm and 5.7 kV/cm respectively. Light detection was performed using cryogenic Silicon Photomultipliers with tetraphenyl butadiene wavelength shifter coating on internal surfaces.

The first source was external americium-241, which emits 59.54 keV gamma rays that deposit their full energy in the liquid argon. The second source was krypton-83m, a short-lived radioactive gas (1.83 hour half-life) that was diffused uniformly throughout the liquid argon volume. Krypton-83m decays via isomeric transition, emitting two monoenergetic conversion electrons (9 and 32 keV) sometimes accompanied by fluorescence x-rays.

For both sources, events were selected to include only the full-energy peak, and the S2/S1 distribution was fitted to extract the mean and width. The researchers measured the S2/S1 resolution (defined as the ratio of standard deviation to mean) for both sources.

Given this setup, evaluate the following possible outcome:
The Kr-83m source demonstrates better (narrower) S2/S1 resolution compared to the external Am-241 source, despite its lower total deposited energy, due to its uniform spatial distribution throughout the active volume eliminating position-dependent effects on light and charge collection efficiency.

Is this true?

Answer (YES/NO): NO